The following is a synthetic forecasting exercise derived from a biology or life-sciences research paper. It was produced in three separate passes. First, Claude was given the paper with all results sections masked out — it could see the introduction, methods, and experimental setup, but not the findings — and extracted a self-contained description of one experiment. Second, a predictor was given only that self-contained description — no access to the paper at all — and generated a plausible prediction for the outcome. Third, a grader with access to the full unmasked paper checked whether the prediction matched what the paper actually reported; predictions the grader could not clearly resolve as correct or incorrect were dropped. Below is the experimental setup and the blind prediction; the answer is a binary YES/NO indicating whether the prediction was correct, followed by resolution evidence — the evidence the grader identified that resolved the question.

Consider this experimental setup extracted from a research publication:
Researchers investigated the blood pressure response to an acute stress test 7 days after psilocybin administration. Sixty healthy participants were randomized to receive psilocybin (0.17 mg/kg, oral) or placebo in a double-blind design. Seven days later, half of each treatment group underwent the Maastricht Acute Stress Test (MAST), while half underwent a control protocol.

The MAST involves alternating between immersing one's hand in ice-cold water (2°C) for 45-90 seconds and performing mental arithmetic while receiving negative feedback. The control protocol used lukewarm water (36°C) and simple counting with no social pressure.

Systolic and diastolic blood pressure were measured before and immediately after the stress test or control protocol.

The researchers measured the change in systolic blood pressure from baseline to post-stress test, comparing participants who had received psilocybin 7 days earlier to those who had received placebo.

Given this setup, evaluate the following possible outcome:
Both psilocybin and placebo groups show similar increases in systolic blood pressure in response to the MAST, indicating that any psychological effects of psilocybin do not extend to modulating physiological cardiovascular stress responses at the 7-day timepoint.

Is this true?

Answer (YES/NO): YES